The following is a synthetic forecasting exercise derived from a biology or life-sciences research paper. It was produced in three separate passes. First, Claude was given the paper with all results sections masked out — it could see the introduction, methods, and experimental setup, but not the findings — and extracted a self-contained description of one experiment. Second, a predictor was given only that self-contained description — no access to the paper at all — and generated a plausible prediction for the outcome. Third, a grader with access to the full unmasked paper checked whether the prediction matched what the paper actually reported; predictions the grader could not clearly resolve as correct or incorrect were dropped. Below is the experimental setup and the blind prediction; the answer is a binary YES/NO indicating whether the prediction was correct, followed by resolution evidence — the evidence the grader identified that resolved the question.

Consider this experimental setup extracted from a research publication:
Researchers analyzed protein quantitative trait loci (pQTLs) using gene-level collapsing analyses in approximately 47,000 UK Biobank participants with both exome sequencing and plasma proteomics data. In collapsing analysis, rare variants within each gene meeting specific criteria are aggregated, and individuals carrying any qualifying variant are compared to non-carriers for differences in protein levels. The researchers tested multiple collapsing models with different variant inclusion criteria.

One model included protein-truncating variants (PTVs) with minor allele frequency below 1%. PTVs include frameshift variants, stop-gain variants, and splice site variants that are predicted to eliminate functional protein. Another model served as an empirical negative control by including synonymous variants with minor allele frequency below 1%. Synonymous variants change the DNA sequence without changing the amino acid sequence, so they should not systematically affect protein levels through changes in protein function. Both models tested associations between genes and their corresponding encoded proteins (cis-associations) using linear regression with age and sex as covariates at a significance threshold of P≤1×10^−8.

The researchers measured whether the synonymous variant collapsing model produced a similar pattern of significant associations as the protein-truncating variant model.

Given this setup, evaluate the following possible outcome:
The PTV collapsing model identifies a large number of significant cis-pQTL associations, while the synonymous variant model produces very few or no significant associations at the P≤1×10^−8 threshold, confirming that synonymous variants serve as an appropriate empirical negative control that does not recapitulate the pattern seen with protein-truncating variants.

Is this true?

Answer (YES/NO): YES